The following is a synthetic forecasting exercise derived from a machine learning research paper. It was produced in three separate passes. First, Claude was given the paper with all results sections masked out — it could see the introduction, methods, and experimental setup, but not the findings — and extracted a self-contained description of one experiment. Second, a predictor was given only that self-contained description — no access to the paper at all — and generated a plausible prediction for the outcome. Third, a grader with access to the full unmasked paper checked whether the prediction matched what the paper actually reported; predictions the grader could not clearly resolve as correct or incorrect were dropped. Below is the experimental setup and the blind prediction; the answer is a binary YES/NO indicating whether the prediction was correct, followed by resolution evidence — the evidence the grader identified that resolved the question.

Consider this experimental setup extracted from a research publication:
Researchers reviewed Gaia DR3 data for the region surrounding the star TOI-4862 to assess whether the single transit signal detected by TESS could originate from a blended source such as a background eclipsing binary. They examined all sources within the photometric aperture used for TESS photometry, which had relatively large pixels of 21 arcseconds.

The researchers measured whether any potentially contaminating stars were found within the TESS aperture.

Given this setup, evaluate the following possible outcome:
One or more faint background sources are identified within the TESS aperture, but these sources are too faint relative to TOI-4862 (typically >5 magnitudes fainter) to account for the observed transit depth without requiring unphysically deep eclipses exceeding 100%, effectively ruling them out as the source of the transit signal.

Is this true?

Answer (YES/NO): NO